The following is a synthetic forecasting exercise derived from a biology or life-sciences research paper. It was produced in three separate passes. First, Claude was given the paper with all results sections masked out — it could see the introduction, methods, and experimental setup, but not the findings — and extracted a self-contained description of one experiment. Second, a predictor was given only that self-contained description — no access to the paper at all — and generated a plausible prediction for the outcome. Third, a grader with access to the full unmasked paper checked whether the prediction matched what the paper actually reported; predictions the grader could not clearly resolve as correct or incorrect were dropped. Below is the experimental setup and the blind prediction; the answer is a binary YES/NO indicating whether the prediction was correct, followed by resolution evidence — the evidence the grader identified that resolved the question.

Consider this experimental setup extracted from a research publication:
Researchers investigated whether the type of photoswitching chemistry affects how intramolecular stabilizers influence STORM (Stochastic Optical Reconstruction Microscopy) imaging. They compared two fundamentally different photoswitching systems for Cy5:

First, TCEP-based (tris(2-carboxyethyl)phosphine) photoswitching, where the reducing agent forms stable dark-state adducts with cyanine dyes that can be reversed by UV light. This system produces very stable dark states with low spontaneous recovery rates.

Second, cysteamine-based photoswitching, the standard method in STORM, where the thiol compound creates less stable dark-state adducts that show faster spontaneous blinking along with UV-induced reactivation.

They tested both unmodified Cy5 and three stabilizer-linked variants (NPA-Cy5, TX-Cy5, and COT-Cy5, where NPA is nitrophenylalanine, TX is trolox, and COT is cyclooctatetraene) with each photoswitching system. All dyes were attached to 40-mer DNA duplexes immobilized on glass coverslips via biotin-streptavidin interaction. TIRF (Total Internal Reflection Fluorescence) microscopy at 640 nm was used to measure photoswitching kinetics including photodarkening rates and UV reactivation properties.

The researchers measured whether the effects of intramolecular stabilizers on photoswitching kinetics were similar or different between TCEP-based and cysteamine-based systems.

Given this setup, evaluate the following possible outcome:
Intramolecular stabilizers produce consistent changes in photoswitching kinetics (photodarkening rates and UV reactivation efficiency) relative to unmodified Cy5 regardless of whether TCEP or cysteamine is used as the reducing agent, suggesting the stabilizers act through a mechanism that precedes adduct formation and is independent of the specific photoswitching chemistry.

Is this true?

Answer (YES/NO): NO